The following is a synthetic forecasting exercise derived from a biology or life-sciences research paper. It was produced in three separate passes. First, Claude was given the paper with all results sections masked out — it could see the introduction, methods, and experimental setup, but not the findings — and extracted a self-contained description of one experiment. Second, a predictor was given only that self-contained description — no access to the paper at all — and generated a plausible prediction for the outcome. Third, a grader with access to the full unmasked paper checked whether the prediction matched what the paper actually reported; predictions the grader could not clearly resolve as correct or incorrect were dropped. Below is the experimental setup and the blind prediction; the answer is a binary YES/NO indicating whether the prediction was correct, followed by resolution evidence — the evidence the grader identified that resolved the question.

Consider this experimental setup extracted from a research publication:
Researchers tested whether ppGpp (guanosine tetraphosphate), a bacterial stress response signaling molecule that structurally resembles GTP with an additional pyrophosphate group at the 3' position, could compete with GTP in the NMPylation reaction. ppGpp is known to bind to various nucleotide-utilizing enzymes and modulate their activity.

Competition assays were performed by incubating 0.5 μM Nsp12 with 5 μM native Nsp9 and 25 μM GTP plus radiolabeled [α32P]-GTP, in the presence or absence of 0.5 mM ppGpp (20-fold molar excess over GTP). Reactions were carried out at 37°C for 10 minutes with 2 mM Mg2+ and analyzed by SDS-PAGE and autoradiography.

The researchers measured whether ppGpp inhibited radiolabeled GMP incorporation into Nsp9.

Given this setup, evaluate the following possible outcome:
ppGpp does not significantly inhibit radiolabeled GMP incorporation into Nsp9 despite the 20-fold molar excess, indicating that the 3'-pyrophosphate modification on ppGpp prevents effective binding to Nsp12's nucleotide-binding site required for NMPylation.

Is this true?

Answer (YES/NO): YES